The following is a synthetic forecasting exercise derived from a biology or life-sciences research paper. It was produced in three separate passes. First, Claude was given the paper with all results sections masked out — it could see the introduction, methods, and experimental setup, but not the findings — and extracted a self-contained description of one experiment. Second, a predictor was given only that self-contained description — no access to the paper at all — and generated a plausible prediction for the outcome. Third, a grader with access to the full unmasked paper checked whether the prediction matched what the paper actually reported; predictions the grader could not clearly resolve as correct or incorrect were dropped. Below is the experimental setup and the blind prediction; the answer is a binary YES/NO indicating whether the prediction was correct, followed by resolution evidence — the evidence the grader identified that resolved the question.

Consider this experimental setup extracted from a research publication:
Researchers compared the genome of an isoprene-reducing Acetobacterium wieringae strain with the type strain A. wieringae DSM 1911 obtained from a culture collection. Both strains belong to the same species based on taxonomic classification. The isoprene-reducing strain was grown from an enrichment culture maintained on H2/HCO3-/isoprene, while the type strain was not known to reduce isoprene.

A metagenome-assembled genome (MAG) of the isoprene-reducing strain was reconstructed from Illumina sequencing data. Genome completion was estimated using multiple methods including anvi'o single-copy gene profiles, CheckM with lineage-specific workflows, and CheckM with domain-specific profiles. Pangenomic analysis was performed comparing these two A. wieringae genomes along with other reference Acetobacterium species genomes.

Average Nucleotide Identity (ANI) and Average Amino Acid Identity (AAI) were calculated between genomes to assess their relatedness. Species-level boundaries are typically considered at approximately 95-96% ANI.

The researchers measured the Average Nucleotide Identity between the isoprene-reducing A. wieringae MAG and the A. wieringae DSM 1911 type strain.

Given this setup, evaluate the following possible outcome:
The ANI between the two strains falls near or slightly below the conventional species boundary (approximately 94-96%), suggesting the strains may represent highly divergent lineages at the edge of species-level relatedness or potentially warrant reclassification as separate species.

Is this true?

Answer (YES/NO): NO